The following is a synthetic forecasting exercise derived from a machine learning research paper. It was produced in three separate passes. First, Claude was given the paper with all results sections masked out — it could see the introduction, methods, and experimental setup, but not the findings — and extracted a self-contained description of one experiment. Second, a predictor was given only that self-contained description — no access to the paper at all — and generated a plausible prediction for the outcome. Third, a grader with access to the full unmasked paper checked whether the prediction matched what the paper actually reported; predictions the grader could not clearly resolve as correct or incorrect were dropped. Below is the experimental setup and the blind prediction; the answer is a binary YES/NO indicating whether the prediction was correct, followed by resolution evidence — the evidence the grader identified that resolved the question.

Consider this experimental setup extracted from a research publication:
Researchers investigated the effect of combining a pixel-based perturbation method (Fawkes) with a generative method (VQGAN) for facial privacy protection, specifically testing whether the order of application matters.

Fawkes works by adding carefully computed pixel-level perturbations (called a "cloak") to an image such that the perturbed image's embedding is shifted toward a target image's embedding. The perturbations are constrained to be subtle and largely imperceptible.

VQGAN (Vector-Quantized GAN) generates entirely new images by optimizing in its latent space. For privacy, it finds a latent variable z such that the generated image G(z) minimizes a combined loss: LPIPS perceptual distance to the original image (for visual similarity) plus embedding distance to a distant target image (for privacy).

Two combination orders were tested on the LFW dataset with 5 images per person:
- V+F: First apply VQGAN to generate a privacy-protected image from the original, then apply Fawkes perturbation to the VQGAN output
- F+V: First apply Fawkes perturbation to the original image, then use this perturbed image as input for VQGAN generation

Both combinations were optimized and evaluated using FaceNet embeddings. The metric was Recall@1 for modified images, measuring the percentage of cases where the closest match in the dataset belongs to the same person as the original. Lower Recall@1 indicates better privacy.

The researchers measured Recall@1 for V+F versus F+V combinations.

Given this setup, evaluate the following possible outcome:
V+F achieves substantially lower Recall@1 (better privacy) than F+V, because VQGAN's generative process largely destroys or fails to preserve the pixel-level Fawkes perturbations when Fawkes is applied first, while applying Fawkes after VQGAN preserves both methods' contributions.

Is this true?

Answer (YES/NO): YES